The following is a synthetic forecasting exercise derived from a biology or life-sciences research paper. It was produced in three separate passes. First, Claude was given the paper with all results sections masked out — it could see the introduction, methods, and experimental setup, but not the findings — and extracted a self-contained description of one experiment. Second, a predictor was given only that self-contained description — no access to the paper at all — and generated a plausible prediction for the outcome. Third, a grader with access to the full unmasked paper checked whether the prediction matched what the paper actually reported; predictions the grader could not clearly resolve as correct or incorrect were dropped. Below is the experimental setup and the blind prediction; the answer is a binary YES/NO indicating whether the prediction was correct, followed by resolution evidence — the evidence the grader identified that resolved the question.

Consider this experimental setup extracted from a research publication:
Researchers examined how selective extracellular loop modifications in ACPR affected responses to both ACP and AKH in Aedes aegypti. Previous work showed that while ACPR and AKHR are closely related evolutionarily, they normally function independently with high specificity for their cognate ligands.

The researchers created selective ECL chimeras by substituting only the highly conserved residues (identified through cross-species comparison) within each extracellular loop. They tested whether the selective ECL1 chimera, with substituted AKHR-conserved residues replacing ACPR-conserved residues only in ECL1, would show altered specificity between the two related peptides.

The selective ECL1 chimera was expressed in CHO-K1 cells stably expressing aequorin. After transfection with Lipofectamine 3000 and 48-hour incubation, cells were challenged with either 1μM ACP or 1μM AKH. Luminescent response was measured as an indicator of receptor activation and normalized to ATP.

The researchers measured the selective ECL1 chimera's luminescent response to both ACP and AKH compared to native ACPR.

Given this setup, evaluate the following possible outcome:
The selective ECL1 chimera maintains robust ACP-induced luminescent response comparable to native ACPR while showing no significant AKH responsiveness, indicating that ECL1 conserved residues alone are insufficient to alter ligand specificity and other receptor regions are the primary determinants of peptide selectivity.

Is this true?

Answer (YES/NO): NO